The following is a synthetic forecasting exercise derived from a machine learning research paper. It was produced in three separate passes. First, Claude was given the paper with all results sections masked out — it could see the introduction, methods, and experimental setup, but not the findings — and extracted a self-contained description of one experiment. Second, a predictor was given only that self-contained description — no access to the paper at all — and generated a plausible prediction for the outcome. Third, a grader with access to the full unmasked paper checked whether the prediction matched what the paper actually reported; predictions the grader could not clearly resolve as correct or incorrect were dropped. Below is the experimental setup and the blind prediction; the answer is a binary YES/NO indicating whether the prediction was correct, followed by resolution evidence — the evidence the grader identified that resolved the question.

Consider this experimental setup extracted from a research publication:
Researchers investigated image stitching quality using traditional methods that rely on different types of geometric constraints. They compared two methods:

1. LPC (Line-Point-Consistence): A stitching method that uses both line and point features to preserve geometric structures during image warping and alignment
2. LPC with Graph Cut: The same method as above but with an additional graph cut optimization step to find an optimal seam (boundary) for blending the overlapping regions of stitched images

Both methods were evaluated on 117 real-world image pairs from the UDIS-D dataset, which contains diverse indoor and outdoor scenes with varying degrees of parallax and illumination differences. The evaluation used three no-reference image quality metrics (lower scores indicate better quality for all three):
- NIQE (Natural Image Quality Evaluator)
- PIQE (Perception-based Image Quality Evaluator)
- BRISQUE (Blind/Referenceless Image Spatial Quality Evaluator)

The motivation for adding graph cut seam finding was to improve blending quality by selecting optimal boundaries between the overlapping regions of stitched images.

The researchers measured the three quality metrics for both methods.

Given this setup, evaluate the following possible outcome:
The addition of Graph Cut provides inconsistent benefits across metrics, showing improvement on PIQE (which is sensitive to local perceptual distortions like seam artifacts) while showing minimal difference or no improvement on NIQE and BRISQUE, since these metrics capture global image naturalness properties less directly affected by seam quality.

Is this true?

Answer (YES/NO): NO